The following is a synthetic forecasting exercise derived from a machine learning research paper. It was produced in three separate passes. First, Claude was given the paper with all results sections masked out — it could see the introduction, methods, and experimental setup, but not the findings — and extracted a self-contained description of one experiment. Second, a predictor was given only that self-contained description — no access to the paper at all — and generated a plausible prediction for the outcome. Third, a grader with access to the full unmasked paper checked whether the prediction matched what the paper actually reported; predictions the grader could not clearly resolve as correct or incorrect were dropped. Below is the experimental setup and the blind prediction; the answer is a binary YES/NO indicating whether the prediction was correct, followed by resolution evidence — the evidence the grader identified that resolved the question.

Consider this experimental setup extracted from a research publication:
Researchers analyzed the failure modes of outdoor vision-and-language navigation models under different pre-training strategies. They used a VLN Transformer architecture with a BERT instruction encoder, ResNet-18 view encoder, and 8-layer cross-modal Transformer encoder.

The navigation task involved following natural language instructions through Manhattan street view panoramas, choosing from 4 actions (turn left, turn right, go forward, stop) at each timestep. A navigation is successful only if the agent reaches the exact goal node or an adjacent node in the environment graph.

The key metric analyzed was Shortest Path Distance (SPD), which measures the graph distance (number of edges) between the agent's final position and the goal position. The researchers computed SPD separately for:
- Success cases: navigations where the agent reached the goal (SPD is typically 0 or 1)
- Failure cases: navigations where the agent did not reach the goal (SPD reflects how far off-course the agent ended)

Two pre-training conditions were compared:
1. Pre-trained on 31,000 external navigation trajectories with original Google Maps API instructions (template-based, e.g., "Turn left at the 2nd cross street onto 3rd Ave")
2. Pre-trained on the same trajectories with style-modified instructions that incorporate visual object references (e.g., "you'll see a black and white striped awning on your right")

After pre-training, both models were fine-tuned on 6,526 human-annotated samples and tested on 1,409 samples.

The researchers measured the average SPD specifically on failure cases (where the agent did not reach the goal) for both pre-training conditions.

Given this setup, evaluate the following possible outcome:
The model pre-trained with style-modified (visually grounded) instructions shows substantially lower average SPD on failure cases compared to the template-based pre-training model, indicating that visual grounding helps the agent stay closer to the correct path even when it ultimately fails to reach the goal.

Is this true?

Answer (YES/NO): NO